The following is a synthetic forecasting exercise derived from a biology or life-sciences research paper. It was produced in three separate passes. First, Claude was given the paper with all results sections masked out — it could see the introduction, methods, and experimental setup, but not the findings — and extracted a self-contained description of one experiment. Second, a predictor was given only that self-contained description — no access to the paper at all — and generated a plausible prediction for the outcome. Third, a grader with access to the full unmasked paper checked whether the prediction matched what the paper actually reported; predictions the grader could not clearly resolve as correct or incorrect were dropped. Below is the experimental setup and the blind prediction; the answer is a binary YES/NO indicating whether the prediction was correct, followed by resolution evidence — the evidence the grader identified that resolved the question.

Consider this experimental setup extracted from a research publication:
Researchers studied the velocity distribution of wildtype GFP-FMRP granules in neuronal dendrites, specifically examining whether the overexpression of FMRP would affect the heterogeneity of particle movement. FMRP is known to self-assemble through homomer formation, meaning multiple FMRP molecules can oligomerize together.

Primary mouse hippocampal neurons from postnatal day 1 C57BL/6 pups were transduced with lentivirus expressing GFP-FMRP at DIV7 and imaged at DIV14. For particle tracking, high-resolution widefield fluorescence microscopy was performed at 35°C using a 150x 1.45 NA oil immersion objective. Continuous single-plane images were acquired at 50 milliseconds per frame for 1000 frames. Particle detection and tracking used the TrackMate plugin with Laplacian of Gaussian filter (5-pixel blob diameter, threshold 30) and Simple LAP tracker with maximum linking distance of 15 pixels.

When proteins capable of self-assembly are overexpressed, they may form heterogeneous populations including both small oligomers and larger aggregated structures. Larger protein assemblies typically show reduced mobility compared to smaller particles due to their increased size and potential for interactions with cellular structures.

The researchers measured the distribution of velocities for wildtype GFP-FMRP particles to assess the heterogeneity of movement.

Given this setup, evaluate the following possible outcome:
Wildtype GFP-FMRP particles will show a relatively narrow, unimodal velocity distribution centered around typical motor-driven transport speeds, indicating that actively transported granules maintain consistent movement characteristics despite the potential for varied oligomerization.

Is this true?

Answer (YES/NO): NO